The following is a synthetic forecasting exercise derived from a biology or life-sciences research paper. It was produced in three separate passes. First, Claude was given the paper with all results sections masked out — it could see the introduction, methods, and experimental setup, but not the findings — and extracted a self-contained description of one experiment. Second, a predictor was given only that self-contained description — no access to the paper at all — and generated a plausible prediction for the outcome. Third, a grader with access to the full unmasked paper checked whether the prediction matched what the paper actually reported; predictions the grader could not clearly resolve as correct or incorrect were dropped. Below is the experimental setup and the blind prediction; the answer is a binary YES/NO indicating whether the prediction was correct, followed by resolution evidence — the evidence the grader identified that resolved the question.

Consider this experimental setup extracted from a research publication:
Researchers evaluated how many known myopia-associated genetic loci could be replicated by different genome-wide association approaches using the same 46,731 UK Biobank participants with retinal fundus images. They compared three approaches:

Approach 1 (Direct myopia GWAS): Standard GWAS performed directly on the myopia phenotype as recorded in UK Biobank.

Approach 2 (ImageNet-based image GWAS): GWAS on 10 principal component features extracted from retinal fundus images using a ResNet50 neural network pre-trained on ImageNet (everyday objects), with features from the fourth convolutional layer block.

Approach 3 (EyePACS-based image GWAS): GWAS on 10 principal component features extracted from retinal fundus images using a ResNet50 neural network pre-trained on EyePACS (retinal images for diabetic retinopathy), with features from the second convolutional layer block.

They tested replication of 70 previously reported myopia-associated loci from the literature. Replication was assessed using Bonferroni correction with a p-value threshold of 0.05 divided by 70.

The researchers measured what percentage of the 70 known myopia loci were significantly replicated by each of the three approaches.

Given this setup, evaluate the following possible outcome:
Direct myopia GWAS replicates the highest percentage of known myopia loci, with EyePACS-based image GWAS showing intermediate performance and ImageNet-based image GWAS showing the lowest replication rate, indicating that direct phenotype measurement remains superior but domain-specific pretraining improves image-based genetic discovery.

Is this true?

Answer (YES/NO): NO